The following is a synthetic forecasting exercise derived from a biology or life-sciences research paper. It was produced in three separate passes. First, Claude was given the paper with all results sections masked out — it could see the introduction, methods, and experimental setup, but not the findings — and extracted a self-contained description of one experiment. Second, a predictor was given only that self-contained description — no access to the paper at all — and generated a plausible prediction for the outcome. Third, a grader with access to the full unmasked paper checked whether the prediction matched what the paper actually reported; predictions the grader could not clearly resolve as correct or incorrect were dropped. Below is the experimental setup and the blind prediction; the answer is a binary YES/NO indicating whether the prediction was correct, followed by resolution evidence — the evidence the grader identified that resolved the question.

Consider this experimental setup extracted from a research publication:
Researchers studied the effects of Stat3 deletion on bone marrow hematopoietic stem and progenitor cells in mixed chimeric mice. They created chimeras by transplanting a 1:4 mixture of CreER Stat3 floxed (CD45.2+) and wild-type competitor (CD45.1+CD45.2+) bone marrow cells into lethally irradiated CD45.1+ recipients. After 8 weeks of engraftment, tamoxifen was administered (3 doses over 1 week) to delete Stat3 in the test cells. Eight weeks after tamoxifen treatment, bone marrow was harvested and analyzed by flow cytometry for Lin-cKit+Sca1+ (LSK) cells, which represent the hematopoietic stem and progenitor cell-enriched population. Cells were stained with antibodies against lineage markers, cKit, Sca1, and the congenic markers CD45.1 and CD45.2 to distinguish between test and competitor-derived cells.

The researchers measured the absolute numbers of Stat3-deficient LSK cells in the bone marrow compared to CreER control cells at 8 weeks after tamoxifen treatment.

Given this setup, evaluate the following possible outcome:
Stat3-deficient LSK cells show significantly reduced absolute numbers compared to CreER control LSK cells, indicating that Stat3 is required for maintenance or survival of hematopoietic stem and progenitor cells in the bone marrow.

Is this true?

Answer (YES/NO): YES